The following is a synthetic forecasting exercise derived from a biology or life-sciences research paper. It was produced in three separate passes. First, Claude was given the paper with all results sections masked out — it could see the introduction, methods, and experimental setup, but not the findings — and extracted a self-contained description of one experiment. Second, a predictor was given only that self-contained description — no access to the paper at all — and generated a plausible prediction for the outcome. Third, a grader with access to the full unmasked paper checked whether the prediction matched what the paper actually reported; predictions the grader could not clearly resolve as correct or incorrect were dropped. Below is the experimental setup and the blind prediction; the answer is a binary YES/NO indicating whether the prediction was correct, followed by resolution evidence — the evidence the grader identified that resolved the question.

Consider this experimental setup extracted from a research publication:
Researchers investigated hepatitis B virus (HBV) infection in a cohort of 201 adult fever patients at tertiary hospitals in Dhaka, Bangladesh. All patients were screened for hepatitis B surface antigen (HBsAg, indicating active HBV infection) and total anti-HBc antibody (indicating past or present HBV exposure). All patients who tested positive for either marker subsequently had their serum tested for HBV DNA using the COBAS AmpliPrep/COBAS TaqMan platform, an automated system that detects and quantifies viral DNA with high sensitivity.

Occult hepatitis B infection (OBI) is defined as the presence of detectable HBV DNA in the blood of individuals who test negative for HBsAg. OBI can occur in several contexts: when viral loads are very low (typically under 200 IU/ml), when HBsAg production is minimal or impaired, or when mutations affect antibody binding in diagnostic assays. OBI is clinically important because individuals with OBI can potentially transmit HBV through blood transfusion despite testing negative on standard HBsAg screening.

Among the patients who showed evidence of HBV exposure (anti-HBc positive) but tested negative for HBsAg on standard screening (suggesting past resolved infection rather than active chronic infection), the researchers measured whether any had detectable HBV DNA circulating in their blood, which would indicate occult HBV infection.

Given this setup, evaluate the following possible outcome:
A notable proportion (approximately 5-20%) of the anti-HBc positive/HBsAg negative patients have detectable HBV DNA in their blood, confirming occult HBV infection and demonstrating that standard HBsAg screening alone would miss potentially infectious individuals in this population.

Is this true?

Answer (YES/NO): YES